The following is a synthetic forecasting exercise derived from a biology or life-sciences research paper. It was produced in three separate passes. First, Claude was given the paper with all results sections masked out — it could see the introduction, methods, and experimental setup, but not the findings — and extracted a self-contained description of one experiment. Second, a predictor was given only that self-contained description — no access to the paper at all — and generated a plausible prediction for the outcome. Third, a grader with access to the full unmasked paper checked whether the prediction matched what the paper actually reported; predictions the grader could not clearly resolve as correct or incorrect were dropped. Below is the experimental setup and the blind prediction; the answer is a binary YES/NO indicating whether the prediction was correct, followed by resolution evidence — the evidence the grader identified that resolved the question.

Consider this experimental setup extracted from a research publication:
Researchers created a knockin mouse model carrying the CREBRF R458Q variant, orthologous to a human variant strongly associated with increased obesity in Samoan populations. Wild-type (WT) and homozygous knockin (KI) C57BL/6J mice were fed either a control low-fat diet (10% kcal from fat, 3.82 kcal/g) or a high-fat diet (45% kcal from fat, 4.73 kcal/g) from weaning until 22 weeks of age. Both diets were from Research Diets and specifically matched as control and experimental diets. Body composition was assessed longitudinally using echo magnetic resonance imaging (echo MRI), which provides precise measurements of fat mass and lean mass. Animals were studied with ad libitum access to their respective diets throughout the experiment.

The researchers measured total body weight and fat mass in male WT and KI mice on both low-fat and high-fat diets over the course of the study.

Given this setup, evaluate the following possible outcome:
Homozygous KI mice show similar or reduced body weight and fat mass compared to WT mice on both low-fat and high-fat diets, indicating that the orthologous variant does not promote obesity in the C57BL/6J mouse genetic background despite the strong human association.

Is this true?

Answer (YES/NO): YES